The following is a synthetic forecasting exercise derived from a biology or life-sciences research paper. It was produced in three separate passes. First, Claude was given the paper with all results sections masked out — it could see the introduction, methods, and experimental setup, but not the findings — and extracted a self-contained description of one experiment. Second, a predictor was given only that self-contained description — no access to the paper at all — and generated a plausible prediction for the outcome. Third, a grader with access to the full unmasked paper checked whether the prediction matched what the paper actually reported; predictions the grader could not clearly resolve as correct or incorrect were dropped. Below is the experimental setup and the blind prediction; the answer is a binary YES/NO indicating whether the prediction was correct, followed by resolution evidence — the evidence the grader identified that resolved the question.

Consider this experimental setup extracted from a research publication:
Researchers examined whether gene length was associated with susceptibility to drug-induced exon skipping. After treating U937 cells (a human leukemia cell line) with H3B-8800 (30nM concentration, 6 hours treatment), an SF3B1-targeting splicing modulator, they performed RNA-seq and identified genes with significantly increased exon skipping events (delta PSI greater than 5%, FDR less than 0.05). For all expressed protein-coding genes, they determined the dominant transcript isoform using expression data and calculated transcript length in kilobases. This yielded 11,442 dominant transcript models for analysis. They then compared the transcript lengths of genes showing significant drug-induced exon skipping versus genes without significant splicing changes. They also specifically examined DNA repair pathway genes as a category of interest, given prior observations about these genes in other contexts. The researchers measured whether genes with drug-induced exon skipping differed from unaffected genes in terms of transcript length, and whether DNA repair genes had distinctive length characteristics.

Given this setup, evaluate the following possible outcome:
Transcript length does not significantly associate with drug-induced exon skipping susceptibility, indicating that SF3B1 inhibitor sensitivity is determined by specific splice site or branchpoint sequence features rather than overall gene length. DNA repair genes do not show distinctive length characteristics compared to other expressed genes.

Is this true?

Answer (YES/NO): NO